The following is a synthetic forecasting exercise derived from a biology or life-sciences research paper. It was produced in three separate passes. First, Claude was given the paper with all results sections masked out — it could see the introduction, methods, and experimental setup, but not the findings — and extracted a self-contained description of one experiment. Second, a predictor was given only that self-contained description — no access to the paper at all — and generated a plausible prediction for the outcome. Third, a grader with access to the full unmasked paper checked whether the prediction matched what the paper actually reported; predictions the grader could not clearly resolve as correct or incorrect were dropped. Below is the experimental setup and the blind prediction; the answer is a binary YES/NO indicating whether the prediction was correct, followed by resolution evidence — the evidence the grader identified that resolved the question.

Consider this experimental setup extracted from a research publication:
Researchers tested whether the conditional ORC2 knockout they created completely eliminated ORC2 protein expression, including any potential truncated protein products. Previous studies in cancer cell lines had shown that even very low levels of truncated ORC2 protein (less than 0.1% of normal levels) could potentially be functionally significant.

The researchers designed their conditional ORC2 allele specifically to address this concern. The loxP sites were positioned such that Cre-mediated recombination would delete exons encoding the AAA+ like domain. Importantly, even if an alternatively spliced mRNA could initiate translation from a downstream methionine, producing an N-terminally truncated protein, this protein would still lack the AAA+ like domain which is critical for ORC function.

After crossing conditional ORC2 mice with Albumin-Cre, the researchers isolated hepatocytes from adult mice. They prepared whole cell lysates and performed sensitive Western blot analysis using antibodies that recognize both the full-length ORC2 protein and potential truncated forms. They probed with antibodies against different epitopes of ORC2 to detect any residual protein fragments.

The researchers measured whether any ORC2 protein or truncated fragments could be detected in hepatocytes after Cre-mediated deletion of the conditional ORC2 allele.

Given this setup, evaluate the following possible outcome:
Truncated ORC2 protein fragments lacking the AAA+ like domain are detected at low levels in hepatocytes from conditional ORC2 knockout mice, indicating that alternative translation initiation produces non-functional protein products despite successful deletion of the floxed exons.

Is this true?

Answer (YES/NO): NO